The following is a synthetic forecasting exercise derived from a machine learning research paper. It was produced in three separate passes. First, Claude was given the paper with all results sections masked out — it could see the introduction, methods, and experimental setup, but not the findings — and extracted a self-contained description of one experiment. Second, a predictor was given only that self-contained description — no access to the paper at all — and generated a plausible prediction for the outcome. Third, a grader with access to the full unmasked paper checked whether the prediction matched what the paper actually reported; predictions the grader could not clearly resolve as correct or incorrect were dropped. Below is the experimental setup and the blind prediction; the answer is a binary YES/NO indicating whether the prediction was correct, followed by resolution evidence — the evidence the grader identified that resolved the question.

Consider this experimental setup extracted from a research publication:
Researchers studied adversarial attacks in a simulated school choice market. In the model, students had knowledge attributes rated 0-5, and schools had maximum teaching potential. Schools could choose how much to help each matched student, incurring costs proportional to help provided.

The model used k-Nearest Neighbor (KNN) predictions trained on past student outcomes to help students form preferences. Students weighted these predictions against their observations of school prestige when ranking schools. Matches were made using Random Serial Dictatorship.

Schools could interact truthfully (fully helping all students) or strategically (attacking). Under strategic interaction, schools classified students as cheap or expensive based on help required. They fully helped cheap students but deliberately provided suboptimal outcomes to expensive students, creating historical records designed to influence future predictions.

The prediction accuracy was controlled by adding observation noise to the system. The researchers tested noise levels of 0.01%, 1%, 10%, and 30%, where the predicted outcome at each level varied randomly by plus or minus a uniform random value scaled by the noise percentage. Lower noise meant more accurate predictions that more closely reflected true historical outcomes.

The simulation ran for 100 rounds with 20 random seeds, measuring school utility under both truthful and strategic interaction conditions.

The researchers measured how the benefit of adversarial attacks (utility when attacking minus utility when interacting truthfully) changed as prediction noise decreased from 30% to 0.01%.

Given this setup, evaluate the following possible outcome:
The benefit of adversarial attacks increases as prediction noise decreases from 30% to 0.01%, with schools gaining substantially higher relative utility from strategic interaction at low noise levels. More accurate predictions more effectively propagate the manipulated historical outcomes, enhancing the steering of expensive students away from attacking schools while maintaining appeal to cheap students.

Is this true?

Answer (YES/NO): YES